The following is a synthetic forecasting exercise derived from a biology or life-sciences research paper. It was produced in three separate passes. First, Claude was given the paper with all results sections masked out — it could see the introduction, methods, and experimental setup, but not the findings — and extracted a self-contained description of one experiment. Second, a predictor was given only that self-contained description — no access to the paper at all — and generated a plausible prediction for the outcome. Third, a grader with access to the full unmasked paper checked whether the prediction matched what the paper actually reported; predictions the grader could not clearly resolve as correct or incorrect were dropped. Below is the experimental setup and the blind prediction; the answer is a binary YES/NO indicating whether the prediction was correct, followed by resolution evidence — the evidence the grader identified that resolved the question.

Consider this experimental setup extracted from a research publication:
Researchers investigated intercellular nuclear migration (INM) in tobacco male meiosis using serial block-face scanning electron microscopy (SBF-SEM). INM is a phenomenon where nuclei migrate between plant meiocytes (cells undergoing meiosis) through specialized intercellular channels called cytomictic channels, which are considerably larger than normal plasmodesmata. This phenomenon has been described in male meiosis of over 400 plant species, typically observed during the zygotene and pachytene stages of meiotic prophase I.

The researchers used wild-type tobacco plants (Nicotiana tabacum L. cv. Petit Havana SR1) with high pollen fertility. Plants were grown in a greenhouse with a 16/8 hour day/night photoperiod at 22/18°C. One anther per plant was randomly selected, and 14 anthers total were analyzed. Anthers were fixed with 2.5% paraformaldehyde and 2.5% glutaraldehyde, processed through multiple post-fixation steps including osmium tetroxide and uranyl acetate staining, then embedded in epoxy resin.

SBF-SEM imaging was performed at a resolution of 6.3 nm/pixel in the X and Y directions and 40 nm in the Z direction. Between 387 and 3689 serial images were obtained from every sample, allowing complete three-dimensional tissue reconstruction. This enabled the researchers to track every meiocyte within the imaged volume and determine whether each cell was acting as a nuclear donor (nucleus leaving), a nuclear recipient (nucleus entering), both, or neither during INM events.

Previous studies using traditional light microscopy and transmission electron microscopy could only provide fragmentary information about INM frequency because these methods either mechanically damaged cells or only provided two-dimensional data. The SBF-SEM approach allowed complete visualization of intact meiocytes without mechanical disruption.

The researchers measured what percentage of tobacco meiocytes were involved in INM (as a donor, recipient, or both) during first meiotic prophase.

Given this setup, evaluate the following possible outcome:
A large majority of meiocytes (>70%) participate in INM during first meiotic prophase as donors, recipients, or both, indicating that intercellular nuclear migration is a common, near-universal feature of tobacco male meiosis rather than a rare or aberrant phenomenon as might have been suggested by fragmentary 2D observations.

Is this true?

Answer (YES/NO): YES